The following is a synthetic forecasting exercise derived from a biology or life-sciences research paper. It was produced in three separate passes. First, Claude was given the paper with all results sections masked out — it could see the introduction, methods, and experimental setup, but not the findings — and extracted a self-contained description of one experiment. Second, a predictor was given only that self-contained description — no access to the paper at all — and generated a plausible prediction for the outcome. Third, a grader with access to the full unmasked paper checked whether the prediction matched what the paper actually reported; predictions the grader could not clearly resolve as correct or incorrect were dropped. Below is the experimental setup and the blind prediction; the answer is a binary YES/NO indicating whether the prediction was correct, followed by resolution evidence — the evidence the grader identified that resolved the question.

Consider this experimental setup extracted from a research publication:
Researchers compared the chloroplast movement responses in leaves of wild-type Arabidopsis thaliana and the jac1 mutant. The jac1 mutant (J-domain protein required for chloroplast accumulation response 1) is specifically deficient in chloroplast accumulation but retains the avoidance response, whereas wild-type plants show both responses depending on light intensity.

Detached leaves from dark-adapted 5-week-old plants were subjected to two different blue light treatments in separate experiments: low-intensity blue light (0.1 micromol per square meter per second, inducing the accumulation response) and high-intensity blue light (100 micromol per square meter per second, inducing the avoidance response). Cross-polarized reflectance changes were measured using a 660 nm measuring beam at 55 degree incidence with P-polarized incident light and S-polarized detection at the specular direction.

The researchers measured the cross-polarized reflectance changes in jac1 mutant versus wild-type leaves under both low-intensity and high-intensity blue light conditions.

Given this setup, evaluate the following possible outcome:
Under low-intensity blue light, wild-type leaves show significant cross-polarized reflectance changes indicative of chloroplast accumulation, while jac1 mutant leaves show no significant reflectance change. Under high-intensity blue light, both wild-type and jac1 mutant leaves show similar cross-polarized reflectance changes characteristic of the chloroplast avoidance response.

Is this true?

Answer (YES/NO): YES